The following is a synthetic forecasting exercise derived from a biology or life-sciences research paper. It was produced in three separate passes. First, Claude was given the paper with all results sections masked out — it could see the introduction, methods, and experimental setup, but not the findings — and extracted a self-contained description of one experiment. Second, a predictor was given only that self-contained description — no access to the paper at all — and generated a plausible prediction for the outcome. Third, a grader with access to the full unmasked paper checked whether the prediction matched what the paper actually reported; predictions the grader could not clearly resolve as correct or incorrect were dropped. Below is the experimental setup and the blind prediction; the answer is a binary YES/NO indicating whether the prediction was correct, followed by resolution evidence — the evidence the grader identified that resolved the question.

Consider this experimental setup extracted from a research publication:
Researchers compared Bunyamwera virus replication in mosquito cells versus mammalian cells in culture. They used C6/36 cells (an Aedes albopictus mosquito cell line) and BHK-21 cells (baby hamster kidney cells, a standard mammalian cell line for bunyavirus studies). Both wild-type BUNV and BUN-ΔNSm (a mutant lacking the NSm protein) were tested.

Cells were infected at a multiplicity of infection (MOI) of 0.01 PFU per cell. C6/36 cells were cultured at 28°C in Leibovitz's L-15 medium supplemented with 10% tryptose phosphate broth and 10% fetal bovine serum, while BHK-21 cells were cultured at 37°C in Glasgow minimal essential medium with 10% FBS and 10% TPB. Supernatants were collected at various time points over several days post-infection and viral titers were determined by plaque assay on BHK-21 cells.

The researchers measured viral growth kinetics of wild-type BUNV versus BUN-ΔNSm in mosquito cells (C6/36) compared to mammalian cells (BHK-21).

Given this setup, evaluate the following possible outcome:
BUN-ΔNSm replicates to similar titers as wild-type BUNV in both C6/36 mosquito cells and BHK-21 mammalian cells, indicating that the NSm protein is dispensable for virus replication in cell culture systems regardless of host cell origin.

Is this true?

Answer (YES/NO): YES